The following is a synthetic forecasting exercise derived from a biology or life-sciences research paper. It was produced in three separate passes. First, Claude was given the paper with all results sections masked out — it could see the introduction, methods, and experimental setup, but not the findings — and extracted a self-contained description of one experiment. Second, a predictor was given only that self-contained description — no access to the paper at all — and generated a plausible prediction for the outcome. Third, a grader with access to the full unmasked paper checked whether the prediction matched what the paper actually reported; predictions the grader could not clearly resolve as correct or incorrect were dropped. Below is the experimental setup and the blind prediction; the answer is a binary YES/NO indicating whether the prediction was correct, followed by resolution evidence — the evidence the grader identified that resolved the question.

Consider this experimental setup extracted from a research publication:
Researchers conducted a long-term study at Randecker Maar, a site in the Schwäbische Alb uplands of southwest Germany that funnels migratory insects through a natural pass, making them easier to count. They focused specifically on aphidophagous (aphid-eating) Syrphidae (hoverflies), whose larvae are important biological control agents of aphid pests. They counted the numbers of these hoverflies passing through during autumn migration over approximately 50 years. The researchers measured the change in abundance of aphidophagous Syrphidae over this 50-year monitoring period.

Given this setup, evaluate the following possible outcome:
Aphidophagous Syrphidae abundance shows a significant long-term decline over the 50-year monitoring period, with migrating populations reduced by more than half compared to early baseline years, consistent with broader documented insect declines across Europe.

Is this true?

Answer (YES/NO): YES